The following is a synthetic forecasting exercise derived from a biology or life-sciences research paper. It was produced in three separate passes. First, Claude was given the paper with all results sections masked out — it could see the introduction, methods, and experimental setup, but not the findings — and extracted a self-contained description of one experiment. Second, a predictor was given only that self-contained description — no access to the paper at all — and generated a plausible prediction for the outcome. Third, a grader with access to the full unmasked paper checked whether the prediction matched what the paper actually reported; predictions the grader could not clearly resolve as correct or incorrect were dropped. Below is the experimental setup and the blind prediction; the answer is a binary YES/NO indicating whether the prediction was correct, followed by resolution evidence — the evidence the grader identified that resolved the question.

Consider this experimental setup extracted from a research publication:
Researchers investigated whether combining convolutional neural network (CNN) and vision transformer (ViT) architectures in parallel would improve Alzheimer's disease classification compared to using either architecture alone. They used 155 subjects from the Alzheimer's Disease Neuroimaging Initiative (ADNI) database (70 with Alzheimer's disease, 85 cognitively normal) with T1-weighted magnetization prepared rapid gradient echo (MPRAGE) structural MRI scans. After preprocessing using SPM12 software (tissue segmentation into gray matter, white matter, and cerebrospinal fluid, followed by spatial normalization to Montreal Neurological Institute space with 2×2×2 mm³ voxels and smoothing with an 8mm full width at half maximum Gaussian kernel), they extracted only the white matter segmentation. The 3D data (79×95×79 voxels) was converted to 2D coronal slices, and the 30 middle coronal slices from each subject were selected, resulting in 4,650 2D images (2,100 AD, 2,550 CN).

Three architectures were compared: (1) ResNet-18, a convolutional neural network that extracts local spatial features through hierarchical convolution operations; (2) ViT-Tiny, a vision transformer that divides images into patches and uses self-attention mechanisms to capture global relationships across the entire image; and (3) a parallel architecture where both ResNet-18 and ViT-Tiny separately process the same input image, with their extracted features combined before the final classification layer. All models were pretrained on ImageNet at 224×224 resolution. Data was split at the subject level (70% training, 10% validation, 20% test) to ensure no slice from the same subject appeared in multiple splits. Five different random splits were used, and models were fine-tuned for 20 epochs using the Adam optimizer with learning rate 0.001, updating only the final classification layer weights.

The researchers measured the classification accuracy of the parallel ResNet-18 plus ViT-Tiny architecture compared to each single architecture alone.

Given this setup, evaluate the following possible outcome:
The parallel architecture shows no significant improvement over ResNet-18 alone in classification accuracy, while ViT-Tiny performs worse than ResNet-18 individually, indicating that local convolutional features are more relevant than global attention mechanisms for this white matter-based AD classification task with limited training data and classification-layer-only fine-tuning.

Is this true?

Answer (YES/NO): NO